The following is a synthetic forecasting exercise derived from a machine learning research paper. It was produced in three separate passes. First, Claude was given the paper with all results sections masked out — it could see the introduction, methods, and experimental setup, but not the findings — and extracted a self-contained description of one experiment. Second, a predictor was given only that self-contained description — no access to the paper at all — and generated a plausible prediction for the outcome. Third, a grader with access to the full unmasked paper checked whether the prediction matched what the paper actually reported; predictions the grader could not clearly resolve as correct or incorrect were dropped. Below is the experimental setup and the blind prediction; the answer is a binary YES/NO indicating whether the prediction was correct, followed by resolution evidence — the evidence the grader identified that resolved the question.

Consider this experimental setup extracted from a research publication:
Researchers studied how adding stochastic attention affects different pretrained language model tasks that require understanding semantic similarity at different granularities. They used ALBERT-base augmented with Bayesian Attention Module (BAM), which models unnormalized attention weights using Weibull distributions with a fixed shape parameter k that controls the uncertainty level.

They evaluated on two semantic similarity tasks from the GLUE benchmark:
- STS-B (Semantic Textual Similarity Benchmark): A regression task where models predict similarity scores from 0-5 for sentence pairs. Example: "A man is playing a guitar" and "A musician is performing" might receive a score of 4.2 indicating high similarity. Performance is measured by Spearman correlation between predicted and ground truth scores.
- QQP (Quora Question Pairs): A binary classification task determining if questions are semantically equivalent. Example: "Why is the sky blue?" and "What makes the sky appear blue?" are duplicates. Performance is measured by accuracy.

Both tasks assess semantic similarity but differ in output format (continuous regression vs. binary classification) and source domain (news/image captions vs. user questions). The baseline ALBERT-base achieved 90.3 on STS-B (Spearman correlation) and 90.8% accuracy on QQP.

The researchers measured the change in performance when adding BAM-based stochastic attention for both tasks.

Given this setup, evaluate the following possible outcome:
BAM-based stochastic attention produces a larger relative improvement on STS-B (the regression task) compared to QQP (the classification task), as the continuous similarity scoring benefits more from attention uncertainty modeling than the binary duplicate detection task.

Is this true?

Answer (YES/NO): YES